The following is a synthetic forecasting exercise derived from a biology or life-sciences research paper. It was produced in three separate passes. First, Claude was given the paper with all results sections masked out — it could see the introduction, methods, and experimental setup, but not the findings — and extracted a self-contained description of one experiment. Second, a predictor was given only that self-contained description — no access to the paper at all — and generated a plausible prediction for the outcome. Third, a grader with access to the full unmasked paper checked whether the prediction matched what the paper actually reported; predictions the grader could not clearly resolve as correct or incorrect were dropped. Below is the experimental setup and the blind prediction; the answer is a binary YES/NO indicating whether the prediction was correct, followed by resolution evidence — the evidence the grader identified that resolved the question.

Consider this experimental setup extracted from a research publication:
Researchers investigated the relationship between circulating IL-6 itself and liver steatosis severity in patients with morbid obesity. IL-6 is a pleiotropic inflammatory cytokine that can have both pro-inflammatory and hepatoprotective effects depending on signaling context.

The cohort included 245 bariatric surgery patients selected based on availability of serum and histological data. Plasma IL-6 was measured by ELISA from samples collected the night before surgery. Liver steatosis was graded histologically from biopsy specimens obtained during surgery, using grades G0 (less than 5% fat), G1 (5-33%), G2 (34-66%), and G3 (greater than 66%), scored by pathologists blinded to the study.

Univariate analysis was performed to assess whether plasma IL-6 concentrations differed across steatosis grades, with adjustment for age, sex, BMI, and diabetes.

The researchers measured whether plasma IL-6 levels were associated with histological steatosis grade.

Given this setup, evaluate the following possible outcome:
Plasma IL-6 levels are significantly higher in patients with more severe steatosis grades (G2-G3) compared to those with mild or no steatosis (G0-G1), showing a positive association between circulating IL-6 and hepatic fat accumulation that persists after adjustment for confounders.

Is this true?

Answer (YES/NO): NO